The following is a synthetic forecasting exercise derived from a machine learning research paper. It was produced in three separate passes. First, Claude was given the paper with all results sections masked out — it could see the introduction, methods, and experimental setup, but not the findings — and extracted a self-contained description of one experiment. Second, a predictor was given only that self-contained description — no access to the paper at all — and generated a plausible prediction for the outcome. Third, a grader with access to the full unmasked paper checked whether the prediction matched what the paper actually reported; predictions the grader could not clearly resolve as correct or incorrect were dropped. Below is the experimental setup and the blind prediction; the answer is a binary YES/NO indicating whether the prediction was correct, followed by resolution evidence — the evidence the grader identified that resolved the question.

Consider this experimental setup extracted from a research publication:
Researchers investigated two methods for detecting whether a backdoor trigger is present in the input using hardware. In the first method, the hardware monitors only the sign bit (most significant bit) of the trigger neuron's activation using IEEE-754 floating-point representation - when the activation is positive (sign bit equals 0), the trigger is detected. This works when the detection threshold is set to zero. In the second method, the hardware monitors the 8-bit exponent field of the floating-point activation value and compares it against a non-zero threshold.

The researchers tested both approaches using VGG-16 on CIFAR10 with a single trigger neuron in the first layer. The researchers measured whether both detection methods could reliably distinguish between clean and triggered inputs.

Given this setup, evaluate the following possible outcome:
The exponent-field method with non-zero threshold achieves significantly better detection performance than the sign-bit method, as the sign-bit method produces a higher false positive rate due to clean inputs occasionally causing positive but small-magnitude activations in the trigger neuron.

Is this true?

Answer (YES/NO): NO